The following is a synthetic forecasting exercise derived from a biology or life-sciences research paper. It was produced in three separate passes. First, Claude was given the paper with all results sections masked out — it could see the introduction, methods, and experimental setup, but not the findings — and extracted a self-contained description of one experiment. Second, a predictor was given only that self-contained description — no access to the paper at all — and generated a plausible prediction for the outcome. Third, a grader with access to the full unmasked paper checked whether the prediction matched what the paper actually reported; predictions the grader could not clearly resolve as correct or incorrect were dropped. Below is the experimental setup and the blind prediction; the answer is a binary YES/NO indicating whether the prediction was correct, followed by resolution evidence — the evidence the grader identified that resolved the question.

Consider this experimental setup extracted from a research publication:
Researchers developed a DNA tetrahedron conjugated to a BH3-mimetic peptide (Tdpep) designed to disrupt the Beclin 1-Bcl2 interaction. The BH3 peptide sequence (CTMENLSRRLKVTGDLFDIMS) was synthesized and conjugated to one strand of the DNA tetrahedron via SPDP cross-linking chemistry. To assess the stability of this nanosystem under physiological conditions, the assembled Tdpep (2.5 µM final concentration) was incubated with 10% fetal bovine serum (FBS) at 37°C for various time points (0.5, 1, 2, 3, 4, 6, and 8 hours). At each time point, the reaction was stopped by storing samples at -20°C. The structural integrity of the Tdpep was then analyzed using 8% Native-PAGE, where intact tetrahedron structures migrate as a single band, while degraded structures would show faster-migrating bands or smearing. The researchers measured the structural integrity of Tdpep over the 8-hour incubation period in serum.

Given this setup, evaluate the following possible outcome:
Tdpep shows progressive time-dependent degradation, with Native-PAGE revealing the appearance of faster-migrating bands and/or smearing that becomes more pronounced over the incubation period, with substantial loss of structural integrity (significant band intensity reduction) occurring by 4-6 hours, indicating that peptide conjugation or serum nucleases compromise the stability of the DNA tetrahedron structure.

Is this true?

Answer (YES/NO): NO